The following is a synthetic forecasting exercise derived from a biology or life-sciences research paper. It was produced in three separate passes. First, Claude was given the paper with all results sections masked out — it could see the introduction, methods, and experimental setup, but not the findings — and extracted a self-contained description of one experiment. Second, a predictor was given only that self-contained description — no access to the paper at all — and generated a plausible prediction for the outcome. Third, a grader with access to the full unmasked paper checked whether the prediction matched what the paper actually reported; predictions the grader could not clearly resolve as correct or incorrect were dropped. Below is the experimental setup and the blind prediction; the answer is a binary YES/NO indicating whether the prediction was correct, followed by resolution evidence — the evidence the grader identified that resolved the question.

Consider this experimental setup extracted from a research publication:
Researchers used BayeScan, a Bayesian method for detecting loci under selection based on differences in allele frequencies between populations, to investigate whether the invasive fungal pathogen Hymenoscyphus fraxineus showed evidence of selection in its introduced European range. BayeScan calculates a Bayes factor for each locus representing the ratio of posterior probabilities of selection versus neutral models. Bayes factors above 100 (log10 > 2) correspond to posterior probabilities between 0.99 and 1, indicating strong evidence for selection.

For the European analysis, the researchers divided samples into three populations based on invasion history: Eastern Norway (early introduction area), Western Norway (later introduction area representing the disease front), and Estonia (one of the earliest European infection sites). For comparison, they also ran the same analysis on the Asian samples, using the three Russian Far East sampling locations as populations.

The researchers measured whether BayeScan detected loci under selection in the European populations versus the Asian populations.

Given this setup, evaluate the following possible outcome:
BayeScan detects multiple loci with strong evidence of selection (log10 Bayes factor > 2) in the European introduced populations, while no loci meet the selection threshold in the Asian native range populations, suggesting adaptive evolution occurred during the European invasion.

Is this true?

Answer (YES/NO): NO